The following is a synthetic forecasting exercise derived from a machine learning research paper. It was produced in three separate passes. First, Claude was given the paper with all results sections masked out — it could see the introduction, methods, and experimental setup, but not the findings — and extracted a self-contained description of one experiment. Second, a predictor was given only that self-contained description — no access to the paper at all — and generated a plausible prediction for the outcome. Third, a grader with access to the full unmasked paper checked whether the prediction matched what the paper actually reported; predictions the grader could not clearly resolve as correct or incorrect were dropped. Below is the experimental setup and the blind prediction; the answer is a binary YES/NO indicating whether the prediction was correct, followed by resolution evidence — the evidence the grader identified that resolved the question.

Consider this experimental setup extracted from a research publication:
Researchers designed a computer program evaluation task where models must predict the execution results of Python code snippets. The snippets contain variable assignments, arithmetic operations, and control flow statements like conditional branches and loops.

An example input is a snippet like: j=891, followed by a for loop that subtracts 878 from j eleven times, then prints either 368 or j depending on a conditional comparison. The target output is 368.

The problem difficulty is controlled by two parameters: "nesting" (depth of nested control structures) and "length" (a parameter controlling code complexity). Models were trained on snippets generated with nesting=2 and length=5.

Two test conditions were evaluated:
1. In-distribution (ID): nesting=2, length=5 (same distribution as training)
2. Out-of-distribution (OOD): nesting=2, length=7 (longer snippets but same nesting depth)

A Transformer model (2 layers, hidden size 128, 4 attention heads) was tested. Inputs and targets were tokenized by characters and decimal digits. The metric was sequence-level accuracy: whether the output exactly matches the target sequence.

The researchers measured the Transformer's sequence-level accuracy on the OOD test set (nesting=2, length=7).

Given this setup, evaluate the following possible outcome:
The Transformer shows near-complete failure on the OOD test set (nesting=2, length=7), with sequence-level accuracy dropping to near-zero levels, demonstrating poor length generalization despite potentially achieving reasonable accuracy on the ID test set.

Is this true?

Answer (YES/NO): YES